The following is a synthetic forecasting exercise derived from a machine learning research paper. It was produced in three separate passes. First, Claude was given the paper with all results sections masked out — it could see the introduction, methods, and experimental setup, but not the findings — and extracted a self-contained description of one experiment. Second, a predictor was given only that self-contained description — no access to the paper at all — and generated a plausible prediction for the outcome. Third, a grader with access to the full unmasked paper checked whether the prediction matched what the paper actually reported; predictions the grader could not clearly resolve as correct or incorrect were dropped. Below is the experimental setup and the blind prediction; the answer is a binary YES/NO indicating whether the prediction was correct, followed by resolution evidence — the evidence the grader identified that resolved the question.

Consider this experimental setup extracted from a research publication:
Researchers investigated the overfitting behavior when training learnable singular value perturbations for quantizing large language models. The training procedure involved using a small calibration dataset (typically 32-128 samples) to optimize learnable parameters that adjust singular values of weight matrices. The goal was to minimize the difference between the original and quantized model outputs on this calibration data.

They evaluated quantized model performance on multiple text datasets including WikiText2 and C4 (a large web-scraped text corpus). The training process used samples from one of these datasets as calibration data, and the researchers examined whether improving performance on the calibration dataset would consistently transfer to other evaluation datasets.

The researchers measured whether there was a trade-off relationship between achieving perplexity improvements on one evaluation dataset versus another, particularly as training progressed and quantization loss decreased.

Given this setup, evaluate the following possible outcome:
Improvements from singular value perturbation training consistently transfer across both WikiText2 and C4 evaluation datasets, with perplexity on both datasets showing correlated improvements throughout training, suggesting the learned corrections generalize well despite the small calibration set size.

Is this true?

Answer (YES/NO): NO